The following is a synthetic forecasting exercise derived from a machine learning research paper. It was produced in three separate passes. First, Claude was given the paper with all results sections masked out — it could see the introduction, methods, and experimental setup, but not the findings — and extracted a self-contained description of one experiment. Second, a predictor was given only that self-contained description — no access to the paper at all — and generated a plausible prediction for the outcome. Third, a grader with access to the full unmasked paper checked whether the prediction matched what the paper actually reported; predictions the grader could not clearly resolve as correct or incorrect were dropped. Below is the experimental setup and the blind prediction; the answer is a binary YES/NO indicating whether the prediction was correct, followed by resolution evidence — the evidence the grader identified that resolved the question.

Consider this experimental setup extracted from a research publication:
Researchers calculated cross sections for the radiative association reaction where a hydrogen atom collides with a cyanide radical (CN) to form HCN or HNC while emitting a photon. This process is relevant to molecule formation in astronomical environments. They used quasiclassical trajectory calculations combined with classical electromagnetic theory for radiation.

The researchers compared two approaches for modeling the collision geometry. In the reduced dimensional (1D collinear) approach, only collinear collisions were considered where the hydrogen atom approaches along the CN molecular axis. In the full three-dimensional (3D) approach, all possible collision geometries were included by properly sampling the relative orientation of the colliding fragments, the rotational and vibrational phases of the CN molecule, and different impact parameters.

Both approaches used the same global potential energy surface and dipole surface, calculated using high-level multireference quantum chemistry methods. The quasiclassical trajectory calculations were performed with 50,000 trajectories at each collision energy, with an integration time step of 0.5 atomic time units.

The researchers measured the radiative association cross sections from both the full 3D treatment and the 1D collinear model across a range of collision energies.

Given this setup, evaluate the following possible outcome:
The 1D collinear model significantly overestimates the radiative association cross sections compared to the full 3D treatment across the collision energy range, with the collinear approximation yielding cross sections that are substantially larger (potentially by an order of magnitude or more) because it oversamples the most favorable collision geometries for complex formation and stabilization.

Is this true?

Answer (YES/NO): NO